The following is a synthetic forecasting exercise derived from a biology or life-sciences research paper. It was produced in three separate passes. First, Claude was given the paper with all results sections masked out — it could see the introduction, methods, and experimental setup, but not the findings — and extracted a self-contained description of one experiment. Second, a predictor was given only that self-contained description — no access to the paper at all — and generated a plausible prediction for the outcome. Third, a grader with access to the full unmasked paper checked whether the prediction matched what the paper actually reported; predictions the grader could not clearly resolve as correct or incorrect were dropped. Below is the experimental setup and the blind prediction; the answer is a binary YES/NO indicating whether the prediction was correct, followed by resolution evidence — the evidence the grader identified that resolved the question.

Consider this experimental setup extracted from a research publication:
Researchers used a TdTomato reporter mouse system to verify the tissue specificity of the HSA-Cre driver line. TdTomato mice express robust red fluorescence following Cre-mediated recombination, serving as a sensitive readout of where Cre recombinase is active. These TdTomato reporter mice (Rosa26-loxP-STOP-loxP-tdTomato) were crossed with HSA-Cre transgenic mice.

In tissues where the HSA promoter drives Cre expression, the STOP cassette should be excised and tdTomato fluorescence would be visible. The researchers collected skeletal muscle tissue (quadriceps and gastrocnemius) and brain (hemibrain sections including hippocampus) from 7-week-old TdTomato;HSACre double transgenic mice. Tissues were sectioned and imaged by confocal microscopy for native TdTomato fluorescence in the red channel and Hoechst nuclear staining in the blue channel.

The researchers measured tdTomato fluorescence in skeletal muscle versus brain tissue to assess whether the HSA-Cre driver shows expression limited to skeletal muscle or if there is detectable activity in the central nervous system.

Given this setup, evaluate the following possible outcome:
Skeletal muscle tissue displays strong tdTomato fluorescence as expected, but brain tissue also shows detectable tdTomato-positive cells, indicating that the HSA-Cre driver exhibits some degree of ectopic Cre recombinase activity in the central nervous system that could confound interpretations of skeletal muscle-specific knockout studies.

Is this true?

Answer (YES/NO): NO